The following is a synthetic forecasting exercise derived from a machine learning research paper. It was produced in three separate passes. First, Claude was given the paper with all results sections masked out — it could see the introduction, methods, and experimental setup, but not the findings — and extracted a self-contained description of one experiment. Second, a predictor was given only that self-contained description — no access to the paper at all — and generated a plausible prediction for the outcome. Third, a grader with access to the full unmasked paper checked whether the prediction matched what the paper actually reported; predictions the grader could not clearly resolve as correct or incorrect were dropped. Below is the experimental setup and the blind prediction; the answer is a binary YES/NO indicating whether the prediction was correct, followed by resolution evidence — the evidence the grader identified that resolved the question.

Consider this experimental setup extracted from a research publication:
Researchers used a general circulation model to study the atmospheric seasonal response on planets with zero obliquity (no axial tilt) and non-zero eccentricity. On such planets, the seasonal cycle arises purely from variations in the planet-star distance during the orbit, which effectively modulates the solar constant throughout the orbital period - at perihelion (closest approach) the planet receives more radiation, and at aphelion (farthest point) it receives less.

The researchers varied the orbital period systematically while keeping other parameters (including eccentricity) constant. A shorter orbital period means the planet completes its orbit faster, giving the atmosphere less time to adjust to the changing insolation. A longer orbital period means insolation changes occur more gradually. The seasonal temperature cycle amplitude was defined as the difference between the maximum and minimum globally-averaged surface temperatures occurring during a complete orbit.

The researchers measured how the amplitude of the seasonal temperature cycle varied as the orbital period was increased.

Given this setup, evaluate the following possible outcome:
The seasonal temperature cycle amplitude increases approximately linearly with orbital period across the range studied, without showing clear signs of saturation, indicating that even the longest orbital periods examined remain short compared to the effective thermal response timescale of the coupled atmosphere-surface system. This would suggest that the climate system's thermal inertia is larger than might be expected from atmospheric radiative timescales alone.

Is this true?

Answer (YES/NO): NO